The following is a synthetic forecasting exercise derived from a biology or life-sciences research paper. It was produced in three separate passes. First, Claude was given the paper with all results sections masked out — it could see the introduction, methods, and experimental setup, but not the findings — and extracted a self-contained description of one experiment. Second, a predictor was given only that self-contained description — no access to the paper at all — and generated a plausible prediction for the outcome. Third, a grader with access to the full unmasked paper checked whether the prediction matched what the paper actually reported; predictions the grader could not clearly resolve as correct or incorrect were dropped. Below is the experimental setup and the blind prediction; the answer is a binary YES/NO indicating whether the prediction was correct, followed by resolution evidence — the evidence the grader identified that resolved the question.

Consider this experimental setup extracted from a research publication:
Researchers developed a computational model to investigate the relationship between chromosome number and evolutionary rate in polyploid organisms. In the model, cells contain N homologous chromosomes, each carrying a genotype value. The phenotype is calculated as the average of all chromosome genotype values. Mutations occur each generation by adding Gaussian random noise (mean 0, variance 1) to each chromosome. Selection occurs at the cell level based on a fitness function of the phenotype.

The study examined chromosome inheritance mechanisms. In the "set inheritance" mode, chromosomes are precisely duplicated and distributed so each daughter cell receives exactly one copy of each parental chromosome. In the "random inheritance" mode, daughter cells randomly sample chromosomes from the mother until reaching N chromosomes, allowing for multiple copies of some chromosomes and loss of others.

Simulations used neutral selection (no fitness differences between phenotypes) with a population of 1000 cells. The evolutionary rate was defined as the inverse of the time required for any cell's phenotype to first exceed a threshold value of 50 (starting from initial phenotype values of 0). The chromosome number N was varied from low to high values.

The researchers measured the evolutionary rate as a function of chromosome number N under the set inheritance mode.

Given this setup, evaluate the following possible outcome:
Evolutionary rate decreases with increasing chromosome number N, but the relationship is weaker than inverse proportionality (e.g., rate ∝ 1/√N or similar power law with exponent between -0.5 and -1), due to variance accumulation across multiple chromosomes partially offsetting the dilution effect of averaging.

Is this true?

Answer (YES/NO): NO